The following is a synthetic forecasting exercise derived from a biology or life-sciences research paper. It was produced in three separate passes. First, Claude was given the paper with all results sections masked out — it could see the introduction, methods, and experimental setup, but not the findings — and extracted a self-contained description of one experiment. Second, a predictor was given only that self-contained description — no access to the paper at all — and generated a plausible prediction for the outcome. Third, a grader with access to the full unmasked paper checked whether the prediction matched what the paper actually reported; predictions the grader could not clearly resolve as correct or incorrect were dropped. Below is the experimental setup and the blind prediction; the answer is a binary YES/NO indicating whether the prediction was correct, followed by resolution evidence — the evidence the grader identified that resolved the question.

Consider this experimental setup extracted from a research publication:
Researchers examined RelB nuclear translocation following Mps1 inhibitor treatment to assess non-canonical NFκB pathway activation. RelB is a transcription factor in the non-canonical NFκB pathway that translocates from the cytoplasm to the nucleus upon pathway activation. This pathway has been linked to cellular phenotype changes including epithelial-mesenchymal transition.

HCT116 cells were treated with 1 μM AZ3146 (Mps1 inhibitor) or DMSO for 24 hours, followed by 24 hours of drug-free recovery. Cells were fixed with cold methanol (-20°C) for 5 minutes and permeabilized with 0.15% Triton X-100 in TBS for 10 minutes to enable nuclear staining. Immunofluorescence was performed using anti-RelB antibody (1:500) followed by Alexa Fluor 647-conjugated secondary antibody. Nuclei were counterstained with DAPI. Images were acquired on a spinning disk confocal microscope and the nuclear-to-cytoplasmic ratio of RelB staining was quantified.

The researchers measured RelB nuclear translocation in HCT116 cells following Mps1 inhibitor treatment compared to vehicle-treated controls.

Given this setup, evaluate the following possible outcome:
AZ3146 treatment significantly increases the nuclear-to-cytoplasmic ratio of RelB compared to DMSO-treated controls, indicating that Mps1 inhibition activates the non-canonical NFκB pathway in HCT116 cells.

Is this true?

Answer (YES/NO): YES